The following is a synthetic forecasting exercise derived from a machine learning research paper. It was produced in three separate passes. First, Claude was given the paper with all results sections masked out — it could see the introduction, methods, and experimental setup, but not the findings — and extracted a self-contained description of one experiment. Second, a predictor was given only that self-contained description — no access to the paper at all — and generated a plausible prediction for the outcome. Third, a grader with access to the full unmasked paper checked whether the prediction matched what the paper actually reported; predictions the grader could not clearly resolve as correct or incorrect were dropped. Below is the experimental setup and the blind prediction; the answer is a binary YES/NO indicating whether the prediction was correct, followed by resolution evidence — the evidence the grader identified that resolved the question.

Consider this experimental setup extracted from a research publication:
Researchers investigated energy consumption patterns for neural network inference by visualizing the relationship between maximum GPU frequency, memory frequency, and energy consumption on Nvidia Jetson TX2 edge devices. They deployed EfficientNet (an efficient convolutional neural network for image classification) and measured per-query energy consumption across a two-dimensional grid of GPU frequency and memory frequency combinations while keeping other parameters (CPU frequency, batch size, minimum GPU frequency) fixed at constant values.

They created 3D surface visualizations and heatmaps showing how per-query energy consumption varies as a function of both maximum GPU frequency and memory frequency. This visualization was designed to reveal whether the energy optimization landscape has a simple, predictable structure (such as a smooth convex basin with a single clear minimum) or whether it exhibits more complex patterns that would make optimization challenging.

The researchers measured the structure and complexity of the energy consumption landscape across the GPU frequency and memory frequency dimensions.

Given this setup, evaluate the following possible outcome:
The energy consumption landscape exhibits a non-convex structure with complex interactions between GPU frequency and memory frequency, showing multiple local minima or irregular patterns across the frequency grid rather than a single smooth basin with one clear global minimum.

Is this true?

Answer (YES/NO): NO